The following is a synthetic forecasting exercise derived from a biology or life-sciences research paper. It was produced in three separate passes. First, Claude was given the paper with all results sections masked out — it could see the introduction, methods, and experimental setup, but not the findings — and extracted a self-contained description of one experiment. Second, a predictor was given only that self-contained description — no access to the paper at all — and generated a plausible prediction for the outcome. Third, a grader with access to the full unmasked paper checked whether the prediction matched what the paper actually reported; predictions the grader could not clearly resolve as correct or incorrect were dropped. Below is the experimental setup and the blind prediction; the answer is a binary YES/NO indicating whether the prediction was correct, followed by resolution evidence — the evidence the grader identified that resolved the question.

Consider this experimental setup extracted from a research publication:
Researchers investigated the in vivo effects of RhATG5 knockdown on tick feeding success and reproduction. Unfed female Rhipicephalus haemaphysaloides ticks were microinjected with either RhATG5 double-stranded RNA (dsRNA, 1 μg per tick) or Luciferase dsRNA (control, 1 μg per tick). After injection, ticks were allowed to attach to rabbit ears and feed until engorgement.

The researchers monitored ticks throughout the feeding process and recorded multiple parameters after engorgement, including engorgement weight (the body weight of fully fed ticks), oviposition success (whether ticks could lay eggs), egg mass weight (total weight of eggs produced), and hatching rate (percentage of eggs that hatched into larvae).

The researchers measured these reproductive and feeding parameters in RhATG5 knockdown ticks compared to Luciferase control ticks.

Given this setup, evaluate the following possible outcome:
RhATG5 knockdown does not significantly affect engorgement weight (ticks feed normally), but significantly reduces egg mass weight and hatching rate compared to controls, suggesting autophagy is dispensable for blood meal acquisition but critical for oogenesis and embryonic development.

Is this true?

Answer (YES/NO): NO